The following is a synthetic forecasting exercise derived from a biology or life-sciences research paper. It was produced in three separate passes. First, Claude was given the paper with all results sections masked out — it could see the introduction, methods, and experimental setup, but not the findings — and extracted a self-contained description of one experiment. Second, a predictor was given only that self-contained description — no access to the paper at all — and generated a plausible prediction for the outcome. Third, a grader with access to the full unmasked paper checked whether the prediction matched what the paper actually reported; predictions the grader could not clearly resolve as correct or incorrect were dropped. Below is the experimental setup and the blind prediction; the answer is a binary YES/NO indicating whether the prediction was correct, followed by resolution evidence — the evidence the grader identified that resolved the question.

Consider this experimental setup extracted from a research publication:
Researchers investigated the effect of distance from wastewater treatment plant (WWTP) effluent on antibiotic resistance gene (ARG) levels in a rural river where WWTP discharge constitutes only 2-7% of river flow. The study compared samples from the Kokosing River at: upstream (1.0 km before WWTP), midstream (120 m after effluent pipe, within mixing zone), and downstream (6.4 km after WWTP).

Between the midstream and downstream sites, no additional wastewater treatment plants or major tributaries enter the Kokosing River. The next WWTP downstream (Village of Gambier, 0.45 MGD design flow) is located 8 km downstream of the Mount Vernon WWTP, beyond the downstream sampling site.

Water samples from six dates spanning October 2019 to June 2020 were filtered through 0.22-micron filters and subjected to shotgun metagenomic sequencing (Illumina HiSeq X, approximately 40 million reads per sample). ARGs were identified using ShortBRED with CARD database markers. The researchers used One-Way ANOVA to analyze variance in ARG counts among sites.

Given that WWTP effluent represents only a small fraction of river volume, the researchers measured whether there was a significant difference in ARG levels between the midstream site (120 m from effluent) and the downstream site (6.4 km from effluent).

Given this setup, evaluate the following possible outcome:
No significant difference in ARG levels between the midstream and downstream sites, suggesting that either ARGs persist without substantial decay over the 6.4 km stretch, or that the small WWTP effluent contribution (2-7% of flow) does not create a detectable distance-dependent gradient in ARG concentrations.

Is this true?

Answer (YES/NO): NO